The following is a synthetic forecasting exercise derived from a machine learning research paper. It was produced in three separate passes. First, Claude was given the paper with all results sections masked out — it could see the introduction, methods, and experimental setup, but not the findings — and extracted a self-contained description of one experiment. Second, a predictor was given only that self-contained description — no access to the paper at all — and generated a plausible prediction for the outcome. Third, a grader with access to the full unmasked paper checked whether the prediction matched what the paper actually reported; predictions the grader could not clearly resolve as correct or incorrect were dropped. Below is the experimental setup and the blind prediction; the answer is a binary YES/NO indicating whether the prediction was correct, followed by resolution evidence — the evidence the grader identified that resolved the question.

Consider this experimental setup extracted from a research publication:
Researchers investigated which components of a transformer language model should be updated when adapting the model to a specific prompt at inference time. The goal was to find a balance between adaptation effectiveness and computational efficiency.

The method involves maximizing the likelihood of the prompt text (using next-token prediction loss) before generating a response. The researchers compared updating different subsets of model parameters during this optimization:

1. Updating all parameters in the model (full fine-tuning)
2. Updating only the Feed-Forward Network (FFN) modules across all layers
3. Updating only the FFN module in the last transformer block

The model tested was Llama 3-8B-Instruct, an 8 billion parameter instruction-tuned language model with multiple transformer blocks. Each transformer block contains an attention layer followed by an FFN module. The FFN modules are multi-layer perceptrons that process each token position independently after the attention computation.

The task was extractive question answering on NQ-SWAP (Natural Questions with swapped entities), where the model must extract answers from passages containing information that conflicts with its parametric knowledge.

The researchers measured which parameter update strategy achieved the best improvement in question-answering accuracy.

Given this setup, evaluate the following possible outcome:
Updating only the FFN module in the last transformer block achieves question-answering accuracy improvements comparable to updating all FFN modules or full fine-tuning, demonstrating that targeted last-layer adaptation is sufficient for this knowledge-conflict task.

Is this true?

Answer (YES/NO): NO